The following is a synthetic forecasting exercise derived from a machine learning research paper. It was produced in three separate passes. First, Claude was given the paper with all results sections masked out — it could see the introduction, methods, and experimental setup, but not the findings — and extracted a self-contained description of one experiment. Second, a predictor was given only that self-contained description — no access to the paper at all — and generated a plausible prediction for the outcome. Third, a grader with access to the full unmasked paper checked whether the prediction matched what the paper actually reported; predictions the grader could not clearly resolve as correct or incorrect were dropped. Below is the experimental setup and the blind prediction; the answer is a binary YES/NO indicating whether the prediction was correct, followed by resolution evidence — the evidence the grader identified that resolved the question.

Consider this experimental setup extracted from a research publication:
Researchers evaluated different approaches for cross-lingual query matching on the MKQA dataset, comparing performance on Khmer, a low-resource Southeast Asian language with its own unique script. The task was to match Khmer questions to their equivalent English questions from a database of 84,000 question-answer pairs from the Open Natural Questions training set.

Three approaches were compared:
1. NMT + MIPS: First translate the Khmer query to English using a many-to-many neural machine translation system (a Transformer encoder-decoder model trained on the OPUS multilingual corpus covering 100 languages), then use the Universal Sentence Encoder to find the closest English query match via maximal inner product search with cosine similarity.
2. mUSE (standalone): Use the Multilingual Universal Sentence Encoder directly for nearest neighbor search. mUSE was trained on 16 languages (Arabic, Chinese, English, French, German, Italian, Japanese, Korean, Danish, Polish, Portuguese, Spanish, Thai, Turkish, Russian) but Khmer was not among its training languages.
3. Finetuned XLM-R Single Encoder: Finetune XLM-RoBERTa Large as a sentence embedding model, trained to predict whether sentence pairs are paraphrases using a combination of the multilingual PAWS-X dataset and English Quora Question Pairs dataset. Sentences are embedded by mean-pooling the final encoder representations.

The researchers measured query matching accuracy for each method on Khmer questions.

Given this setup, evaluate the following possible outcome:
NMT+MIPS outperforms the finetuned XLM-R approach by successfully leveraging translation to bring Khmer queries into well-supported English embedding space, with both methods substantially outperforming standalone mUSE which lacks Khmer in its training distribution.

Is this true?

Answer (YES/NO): NO